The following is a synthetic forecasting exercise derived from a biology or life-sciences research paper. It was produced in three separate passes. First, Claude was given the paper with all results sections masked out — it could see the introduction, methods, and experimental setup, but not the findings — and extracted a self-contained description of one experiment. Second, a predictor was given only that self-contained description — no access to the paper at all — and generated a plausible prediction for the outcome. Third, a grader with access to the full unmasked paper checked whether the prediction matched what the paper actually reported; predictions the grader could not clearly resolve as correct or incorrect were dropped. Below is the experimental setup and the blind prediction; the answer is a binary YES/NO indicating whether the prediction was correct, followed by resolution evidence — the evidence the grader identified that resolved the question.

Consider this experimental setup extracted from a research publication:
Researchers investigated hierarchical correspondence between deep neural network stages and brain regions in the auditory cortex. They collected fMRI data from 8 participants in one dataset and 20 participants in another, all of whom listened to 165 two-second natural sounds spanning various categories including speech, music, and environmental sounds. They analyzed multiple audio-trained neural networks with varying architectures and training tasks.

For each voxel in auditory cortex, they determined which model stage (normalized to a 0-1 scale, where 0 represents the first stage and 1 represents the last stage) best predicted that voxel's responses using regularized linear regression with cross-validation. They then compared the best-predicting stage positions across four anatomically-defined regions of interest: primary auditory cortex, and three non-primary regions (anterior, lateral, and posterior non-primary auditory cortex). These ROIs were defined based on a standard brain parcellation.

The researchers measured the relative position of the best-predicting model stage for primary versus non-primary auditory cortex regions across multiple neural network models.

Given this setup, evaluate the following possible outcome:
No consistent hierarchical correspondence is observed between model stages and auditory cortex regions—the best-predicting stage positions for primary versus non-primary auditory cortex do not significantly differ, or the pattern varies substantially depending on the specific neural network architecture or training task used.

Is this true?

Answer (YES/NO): NO